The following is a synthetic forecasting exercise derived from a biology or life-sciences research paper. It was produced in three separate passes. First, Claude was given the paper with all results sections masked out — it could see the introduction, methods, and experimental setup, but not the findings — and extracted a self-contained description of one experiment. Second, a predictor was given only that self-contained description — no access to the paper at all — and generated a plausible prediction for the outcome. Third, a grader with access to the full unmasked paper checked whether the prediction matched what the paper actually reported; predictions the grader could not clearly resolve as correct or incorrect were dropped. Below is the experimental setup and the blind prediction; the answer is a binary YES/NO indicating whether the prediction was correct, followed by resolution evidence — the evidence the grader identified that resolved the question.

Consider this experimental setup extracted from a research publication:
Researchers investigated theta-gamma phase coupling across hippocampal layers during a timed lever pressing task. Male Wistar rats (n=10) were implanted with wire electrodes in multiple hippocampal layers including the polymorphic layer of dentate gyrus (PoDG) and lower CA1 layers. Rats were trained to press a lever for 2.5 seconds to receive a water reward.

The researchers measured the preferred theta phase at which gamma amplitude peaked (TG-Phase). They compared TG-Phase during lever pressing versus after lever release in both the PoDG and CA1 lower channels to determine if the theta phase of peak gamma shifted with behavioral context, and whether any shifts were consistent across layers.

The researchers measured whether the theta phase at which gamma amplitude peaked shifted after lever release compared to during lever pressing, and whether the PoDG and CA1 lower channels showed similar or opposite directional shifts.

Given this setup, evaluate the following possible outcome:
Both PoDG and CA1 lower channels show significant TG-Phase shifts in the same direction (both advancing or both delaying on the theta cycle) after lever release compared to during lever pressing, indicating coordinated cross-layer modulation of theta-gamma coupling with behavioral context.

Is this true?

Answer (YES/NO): NO